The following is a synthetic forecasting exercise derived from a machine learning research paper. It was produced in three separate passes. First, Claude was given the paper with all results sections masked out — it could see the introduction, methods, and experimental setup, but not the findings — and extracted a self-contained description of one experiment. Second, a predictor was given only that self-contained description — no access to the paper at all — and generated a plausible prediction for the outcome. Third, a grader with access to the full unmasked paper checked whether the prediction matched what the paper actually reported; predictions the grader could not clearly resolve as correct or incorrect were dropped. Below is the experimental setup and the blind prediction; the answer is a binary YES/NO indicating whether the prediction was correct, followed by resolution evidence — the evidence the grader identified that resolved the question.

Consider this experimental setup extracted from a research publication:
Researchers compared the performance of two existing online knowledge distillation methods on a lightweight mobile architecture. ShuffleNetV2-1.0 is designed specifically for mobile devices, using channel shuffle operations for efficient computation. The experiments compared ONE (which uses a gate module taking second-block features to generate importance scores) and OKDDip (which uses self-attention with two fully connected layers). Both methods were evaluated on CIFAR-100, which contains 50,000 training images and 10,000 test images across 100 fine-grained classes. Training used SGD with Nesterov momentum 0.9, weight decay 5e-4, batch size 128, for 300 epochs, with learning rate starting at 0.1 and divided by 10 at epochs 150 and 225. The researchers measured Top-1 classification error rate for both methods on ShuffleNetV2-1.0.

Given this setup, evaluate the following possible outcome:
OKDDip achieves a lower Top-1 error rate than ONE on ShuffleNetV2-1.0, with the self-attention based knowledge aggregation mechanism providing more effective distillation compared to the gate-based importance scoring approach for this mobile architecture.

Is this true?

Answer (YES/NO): NO